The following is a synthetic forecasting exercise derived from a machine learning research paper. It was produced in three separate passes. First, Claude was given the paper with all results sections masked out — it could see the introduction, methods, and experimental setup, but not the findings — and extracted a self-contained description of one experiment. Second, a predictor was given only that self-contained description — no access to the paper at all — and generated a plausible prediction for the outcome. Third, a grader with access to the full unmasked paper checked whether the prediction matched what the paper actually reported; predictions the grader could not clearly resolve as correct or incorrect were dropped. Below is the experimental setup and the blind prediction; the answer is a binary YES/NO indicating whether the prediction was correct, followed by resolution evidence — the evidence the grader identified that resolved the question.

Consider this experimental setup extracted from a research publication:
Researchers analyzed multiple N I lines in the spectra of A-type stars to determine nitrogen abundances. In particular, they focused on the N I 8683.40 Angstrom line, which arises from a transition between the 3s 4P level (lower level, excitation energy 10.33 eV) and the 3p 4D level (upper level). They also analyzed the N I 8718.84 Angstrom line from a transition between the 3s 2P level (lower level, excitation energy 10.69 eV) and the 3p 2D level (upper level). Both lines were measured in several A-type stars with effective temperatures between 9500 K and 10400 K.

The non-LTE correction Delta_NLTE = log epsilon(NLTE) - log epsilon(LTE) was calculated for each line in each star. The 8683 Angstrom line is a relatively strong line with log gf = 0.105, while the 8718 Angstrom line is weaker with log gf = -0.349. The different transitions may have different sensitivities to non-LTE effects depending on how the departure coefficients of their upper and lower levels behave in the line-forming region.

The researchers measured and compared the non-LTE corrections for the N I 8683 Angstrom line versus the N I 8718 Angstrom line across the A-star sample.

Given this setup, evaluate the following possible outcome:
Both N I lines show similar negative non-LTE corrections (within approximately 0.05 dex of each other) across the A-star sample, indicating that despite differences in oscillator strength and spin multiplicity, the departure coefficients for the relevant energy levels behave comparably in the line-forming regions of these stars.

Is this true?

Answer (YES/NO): NO